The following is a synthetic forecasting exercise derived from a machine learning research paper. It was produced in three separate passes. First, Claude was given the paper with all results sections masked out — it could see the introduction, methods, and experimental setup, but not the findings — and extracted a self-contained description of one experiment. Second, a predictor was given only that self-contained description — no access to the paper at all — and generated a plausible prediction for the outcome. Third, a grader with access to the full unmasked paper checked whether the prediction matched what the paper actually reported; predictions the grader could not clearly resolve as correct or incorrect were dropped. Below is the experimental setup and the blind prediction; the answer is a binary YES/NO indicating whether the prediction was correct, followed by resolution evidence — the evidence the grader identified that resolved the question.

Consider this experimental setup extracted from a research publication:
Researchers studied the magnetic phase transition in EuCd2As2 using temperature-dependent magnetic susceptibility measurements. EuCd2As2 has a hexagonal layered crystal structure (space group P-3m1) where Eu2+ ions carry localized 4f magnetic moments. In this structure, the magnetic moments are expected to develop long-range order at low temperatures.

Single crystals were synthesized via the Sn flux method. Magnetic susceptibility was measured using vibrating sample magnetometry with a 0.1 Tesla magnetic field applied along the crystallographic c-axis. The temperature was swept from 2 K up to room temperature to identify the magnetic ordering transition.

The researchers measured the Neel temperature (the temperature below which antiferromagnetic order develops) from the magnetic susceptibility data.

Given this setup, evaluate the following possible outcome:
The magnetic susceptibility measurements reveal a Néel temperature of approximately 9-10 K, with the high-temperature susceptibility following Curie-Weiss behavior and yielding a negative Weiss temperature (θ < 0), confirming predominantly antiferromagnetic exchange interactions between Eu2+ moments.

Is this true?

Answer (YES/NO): YES